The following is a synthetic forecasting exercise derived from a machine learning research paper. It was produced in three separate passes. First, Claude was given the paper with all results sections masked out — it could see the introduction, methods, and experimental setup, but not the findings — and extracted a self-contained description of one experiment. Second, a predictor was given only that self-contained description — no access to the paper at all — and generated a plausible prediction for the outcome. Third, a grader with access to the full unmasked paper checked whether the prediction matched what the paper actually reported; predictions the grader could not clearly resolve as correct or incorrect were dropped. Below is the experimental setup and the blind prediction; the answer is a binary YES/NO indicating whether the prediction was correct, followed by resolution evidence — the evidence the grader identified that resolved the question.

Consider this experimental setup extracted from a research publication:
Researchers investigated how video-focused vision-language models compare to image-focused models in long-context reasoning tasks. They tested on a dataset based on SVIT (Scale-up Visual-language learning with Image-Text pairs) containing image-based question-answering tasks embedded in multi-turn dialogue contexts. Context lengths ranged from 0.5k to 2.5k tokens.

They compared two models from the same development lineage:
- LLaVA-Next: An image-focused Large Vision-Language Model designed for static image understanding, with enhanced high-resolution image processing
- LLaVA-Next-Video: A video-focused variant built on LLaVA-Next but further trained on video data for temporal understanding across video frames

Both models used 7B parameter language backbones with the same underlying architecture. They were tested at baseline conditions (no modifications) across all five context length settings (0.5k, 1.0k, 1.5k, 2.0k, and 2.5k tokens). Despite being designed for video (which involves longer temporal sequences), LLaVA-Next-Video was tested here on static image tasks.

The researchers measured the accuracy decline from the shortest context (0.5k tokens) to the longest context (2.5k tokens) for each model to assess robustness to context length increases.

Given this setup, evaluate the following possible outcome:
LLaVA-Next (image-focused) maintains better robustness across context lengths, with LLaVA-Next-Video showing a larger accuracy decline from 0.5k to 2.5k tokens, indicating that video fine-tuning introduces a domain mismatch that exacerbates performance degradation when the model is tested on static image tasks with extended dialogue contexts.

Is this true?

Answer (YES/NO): NO